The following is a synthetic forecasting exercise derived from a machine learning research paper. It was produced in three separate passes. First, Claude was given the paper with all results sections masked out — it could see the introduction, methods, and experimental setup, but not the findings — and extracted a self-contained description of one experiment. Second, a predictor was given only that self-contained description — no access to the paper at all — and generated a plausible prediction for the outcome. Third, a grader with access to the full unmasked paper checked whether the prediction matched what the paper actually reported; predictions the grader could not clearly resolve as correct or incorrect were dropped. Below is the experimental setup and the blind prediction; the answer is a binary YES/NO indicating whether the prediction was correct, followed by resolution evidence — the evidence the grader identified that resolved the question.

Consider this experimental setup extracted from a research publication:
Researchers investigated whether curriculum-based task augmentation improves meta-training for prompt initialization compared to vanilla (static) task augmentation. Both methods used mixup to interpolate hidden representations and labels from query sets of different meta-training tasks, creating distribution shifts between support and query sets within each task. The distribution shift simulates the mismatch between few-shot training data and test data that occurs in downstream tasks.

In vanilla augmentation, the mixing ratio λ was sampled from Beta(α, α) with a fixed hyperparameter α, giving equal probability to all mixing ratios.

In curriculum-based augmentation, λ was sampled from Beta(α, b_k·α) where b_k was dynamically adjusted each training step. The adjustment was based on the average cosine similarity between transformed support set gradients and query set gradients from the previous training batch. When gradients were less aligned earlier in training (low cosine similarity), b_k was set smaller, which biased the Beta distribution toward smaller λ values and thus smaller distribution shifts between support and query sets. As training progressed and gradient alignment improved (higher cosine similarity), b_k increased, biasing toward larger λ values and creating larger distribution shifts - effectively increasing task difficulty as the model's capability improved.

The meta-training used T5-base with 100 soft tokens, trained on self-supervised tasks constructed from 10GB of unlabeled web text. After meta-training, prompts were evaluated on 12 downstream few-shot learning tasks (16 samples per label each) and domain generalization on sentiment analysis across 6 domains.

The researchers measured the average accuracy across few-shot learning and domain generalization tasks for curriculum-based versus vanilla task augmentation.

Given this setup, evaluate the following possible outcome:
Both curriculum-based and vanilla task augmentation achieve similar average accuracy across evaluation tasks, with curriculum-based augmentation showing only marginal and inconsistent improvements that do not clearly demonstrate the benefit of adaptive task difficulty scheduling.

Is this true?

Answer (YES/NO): NO